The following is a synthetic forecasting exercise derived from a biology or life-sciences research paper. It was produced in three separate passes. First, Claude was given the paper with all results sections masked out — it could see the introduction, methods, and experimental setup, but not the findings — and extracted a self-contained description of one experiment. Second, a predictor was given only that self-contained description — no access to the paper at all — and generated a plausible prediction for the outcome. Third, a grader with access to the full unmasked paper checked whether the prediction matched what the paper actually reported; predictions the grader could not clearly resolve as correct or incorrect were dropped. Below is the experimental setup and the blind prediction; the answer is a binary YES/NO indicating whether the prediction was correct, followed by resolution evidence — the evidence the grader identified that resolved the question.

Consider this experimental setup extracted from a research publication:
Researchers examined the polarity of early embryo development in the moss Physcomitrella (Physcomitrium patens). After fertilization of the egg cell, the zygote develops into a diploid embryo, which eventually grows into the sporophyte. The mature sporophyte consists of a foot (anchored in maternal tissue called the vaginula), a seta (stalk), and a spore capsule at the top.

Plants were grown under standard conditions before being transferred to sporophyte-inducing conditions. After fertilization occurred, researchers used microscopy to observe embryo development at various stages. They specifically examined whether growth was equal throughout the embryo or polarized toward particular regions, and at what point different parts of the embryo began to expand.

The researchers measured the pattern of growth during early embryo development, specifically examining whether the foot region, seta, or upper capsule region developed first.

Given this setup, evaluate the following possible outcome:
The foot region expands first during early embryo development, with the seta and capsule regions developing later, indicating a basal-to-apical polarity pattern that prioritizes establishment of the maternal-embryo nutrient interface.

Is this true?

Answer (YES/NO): YES